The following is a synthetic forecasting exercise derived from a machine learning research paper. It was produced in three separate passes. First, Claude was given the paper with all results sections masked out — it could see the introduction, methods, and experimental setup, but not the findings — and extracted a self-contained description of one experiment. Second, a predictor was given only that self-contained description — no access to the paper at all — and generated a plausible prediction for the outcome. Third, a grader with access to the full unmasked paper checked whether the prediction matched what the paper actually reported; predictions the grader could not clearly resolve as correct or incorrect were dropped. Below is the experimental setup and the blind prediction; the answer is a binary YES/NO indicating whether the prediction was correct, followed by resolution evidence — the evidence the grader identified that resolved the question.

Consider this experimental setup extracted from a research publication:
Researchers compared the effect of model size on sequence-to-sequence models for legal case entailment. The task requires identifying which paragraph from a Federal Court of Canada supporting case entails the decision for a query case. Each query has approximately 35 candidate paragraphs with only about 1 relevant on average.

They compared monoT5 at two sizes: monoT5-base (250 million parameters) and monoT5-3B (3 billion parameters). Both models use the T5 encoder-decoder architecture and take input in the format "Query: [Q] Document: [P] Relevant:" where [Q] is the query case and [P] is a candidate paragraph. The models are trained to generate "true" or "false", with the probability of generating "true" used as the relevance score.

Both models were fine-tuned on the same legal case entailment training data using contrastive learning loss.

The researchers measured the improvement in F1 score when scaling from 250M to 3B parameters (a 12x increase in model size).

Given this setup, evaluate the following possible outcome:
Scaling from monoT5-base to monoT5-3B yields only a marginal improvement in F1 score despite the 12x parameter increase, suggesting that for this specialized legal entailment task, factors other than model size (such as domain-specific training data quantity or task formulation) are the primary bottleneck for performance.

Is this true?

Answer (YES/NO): NO